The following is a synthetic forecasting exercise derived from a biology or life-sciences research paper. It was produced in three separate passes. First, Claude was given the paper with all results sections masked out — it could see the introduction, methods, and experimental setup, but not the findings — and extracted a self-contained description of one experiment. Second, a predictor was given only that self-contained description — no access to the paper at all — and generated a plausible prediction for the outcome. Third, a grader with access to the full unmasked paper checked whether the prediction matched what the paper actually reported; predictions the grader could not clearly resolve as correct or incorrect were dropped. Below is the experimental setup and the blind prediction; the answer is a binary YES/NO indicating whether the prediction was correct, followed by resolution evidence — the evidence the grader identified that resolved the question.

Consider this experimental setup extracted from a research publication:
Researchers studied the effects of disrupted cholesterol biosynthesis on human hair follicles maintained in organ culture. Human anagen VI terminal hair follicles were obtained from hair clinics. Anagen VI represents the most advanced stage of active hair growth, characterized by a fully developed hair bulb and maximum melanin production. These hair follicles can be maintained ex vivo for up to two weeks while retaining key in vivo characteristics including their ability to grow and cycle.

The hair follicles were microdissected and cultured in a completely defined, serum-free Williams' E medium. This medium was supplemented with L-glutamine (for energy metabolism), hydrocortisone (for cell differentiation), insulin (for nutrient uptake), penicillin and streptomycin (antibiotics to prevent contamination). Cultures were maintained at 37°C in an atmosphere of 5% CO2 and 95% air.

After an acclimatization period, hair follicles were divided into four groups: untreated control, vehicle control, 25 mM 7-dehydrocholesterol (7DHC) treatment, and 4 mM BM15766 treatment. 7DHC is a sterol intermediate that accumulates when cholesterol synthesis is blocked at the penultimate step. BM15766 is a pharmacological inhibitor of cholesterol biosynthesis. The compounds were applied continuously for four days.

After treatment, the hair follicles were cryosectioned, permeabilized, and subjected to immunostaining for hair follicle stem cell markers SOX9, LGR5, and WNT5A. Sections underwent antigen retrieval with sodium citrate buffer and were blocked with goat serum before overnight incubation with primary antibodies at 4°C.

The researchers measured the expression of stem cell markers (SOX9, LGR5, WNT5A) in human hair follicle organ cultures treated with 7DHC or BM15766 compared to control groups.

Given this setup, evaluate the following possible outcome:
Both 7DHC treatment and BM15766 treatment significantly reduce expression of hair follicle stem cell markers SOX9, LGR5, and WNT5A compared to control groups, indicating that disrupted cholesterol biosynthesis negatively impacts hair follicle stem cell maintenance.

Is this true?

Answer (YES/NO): NO